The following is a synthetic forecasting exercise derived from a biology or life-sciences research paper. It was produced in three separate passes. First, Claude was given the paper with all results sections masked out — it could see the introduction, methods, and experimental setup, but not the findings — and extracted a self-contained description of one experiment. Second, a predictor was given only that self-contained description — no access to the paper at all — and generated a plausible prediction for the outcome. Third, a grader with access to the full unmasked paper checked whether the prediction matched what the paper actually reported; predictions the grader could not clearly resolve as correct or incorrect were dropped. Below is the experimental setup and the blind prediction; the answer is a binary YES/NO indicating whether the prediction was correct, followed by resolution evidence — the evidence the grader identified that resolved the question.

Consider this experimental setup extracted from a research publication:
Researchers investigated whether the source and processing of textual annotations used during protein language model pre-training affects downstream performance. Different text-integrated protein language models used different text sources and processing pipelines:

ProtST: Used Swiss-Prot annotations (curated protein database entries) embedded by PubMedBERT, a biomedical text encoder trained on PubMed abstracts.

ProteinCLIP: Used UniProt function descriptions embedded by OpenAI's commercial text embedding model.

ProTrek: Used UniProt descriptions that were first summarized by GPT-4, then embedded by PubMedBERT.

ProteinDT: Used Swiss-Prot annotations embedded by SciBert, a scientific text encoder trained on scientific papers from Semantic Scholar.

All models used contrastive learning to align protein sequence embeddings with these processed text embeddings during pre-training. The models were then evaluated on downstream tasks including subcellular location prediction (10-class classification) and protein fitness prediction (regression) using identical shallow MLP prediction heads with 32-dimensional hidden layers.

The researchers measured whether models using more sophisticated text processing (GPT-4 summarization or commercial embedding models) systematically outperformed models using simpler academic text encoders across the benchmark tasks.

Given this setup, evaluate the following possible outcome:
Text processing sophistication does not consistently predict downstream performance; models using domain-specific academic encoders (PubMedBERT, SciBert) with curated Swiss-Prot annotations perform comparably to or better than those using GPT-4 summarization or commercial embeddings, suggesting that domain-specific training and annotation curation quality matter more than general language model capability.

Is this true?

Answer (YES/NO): NO